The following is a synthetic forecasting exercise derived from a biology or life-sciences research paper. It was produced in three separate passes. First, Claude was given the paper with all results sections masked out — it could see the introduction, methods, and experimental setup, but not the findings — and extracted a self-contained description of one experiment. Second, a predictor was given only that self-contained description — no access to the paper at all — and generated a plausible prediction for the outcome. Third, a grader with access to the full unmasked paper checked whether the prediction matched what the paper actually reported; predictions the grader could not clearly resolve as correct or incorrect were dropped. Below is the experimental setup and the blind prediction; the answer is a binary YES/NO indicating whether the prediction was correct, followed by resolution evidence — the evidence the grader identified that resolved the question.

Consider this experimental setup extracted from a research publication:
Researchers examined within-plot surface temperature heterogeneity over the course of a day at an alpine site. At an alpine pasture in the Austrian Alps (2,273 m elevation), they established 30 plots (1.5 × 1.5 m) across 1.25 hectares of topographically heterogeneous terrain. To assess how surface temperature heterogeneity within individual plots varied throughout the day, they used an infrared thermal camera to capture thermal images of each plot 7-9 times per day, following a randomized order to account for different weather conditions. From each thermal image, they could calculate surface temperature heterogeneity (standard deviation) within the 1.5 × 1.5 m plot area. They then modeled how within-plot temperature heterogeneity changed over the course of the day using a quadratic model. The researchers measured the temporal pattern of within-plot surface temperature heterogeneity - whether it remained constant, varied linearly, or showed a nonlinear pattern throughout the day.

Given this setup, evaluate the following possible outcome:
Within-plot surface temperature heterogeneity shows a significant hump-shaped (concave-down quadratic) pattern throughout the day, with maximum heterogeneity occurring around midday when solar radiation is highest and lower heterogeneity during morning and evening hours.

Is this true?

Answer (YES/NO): YES